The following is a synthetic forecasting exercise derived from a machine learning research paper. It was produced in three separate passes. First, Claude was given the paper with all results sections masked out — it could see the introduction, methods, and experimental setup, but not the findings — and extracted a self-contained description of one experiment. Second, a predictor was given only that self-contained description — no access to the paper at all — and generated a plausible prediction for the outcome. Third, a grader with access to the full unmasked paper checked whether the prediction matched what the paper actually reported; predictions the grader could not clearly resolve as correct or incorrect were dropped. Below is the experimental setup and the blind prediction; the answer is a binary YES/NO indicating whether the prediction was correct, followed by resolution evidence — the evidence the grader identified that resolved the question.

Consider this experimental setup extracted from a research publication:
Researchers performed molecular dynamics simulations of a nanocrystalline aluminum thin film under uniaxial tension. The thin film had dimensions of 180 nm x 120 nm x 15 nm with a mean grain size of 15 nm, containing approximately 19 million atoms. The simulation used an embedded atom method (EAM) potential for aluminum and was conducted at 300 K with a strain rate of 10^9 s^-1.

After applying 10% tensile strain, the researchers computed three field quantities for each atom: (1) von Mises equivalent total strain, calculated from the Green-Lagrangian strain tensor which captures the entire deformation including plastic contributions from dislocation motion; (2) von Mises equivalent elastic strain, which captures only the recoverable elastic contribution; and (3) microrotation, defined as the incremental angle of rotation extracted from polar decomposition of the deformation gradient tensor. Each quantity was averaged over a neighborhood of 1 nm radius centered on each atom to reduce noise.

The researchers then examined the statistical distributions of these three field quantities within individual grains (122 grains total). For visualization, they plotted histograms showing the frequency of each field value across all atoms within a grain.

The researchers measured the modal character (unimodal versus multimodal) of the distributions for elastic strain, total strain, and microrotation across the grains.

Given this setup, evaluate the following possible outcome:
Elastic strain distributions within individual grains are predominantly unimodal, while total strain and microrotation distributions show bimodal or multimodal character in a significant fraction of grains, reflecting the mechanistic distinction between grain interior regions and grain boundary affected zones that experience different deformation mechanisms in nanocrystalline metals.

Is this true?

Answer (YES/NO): YES